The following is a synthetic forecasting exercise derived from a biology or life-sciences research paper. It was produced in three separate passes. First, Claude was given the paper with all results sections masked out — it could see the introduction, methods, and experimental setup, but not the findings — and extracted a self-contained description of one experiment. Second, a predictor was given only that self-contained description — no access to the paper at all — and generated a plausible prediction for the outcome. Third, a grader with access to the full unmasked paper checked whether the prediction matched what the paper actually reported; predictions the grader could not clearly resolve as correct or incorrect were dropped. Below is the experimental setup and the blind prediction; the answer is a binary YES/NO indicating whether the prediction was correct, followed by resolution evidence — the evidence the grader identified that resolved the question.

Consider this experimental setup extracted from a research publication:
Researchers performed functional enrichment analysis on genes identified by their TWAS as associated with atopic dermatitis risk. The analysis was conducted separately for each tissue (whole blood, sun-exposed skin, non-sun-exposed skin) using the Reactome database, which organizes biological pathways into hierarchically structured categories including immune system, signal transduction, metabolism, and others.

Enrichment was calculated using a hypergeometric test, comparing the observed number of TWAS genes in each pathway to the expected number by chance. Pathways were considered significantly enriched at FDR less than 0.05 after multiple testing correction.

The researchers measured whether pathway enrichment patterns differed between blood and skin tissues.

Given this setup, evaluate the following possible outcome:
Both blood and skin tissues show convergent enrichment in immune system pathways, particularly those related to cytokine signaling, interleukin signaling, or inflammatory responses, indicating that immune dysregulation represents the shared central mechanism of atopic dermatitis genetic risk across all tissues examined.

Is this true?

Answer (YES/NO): NO